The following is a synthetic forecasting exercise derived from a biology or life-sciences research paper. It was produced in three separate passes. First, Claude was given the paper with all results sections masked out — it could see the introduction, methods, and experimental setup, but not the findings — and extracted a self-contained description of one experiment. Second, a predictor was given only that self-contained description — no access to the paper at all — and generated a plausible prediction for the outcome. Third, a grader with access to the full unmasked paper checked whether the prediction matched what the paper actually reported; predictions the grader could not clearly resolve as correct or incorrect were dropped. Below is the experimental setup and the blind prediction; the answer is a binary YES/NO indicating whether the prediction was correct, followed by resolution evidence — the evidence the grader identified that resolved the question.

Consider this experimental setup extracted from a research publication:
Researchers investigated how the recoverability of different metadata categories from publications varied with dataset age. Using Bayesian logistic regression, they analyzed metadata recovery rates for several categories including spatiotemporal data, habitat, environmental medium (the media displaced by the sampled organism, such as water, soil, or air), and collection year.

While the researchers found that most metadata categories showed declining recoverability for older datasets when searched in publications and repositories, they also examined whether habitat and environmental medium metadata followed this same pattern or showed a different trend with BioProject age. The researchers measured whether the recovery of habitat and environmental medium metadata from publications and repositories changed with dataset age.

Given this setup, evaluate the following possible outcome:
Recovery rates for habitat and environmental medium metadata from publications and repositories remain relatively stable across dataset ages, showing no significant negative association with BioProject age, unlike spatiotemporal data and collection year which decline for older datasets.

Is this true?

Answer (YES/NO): NO